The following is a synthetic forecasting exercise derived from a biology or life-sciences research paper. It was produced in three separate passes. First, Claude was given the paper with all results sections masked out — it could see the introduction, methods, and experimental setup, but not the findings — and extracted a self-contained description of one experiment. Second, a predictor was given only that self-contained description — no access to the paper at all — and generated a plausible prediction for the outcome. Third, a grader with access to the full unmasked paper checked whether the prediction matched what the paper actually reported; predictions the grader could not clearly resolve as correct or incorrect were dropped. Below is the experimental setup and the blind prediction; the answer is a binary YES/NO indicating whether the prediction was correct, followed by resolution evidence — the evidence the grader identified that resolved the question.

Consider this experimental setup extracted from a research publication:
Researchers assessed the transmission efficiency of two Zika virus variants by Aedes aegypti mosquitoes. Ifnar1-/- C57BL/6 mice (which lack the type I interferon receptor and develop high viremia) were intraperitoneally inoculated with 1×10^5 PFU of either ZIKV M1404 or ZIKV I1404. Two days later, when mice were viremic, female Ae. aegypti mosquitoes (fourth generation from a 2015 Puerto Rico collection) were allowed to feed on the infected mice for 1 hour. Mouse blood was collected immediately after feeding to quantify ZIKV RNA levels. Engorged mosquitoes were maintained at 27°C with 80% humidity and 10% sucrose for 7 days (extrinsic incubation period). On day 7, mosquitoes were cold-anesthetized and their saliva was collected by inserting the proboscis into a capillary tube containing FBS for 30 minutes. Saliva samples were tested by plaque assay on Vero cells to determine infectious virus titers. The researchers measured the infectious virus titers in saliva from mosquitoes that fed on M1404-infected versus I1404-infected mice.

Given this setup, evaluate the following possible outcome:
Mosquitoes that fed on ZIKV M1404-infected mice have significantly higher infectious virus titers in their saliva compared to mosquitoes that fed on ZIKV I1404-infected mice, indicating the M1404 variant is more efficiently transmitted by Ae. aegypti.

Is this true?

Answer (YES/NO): NO